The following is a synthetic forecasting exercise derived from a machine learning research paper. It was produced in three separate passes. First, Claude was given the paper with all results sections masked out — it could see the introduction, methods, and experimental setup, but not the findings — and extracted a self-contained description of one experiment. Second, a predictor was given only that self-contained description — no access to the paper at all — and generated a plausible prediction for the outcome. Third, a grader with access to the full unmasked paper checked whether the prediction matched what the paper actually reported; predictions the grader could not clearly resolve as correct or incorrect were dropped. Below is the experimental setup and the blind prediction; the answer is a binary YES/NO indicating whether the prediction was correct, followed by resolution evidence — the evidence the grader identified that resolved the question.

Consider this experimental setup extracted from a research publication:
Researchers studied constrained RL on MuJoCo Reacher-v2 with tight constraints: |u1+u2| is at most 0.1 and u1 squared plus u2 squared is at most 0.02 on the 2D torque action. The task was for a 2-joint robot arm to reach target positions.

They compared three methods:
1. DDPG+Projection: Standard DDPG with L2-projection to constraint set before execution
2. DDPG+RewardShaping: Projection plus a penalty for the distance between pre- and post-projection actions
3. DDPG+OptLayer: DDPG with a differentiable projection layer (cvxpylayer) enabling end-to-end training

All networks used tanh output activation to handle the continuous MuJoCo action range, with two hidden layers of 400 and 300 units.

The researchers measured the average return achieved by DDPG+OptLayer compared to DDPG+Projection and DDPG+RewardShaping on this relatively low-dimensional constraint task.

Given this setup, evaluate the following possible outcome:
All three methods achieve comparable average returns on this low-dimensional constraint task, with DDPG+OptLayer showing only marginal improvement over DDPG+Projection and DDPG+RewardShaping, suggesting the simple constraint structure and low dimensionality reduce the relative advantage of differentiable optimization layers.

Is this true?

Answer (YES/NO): NO